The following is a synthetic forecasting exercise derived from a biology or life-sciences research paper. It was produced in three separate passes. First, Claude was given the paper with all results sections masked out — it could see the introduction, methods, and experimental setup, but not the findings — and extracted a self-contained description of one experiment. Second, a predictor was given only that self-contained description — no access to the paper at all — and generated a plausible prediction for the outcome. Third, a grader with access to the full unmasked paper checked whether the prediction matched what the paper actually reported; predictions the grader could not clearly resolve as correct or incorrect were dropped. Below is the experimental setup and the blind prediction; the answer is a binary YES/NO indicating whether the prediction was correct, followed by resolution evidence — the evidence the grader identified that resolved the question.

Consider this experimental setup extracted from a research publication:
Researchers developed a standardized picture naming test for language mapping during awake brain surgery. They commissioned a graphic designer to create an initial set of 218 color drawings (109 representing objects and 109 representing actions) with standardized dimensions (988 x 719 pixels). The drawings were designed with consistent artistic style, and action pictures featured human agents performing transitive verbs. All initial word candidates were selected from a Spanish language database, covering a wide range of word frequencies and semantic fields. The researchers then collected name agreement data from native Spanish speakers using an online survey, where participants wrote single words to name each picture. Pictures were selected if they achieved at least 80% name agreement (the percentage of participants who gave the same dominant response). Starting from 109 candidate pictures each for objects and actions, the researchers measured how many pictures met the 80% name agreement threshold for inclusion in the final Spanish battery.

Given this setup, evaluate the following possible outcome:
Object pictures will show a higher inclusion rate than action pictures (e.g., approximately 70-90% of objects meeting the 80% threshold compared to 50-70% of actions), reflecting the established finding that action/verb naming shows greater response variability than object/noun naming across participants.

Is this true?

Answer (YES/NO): NO